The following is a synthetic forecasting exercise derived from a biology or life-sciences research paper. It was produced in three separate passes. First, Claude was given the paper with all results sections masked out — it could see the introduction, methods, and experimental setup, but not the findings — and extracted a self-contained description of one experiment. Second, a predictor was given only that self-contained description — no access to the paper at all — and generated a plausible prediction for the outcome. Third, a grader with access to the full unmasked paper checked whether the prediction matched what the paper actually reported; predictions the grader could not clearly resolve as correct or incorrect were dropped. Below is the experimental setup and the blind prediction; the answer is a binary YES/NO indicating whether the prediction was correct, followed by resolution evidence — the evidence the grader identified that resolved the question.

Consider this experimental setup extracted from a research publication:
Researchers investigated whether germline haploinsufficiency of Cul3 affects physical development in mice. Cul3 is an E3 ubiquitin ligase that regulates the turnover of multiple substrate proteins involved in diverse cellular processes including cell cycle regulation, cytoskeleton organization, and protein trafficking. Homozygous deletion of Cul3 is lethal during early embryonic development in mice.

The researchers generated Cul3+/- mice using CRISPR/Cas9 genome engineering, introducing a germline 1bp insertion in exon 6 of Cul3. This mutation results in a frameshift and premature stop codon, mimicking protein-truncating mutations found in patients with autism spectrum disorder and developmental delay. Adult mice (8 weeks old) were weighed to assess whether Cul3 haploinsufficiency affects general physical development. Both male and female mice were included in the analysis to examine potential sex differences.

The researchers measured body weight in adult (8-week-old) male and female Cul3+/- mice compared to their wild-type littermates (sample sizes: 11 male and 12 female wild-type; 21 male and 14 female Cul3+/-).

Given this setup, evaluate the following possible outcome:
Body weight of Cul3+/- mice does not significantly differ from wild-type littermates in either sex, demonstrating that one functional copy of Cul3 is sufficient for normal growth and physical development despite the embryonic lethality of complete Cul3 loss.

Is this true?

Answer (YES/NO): NO